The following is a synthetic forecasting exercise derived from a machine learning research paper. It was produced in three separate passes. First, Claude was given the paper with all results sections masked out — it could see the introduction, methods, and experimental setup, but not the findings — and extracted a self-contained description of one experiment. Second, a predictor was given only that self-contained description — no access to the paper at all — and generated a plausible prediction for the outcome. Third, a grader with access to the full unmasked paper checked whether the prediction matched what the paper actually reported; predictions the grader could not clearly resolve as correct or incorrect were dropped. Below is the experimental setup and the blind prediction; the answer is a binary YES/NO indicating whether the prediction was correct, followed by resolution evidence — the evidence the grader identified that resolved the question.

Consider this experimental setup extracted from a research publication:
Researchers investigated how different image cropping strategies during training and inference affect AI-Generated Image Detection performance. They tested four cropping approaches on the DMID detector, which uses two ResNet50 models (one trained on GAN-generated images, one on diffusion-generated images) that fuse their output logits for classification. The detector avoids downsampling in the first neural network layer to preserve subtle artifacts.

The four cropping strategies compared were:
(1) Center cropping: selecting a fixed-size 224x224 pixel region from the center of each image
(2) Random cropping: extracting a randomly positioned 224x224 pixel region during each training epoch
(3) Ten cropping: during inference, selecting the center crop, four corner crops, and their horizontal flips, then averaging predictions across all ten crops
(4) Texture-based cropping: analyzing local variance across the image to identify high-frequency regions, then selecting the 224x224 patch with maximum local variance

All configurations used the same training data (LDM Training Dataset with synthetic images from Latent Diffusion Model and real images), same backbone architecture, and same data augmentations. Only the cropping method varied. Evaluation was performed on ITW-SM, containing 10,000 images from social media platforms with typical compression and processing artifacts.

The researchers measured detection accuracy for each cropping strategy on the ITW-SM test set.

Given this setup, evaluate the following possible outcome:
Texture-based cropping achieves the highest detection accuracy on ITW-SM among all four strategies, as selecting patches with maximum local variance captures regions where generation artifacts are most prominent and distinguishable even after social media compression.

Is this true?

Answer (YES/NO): NO